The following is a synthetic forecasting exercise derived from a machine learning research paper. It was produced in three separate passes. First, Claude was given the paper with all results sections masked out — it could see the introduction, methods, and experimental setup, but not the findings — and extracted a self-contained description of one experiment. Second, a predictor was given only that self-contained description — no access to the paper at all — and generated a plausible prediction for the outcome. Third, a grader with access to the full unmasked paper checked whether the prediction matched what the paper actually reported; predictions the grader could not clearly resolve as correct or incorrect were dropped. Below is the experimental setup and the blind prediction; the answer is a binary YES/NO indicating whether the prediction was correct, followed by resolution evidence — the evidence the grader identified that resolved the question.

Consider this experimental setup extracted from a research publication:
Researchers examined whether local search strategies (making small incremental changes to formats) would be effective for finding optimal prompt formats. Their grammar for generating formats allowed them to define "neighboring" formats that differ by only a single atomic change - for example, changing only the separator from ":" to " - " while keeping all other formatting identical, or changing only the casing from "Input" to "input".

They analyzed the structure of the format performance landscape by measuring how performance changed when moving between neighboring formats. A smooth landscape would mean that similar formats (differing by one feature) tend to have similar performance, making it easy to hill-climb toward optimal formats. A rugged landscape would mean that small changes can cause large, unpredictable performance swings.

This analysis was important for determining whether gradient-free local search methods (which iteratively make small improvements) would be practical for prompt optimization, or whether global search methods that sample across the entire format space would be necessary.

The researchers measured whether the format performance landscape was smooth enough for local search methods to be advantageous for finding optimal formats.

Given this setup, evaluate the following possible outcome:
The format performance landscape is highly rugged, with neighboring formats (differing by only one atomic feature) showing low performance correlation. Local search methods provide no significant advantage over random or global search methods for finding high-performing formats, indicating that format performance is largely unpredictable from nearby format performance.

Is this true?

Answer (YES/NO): YES